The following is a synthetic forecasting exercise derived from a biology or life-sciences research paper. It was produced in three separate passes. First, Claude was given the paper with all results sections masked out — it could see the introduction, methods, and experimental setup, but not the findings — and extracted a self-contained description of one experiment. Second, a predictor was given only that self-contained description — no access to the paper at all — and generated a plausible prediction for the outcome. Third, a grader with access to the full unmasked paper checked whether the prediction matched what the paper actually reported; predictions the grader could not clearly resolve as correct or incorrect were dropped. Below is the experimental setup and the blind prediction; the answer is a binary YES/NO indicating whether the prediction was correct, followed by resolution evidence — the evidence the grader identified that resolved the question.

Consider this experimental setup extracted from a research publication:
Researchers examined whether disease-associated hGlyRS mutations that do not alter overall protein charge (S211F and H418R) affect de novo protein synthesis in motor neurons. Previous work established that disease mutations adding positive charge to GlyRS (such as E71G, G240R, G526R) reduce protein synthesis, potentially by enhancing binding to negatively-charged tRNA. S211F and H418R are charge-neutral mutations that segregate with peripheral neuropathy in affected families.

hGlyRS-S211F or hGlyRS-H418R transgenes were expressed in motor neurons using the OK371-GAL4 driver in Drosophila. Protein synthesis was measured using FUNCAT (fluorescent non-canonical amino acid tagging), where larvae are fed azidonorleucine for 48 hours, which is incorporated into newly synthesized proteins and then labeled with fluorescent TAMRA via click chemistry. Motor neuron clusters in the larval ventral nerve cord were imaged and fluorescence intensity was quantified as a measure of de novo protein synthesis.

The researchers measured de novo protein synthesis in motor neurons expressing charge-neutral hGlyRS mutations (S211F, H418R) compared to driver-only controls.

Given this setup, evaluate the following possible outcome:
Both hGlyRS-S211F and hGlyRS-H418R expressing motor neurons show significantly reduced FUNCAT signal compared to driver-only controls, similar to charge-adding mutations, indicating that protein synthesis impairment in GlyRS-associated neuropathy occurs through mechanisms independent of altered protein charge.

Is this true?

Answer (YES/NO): YES